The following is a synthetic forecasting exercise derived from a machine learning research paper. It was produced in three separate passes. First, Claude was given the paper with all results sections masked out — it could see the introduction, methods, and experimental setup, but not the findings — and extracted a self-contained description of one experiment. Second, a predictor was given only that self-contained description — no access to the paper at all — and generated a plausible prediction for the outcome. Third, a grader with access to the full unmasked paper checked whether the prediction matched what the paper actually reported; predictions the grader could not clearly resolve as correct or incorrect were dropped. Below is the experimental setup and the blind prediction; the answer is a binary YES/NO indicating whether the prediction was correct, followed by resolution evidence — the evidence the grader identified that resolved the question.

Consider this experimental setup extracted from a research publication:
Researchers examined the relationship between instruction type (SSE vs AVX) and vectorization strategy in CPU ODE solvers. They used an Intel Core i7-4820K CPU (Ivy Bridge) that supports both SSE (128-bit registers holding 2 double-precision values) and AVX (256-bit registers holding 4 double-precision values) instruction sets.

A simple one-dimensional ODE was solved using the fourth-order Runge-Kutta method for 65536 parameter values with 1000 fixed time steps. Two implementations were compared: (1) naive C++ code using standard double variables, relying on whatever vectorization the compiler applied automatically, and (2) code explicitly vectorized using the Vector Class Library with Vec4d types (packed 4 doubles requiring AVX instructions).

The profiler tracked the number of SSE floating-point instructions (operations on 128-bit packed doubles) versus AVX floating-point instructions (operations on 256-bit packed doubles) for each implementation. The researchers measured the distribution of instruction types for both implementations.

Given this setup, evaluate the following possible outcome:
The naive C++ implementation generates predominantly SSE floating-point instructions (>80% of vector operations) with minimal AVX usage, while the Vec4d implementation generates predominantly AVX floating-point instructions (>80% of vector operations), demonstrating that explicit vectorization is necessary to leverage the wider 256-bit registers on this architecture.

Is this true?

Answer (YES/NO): YES